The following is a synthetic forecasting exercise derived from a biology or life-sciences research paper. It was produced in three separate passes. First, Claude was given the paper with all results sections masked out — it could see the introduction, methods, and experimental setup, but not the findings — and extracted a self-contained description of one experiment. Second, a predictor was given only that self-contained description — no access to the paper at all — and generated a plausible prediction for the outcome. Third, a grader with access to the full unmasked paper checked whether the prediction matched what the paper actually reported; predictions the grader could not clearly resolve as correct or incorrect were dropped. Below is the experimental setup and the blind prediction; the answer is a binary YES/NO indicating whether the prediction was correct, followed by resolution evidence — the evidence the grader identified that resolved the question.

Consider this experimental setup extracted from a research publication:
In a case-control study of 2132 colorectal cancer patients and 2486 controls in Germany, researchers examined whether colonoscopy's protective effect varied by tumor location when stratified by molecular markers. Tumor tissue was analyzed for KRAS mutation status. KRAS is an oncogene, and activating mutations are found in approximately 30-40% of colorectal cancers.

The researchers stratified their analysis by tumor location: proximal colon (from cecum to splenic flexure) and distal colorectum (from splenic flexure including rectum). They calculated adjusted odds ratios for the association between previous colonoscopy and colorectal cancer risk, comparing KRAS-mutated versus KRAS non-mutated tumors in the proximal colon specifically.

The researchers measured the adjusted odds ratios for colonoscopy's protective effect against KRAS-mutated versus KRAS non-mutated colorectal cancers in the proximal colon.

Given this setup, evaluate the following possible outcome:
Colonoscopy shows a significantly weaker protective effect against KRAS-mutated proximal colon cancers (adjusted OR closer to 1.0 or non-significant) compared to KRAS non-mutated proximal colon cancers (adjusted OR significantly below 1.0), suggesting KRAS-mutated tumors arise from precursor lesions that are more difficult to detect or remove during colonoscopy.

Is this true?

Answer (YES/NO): NO